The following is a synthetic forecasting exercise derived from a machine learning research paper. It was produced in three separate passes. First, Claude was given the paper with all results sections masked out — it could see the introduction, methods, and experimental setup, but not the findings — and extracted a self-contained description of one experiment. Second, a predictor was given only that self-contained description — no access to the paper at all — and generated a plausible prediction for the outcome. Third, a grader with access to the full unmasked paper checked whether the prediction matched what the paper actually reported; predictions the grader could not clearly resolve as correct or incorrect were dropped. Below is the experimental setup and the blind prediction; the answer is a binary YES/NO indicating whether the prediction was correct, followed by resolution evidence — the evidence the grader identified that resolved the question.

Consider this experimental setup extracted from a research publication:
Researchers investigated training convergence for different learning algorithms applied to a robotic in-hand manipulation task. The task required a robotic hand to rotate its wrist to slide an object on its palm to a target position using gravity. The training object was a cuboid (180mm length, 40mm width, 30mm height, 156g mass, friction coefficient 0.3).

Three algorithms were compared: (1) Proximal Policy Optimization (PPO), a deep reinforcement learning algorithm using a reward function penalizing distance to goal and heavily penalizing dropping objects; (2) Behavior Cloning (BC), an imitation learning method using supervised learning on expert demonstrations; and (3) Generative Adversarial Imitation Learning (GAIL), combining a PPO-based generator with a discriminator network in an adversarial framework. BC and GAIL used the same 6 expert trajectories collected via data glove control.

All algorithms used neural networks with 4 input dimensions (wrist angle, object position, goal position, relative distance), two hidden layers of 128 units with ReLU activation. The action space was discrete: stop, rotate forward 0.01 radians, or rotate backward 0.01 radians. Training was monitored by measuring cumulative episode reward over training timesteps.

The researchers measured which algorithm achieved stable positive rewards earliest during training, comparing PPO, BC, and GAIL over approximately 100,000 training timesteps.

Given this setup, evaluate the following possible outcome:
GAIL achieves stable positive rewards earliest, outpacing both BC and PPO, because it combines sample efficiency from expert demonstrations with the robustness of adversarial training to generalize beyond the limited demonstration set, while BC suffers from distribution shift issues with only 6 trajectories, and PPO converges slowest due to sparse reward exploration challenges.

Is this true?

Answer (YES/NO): YES